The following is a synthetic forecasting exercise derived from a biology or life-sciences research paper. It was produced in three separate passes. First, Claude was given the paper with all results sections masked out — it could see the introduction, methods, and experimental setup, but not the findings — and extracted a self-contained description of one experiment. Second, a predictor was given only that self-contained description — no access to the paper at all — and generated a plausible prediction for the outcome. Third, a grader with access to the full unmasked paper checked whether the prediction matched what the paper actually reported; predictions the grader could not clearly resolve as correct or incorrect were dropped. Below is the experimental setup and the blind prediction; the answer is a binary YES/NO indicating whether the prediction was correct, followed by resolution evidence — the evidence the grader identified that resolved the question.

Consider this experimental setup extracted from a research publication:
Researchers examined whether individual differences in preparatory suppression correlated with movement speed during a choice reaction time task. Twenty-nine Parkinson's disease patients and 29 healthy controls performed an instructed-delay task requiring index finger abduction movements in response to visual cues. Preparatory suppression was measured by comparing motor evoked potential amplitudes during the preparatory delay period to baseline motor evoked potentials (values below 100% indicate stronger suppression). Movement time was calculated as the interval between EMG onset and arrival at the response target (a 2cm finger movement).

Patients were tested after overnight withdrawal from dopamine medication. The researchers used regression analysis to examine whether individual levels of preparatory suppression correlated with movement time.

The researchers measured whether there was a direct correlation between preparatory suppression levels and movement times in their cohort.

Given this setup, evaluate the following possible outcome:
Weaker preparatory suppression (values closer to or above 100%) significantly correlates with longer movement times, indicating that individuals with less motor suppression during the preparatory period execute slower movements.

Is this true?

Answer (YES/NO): NO